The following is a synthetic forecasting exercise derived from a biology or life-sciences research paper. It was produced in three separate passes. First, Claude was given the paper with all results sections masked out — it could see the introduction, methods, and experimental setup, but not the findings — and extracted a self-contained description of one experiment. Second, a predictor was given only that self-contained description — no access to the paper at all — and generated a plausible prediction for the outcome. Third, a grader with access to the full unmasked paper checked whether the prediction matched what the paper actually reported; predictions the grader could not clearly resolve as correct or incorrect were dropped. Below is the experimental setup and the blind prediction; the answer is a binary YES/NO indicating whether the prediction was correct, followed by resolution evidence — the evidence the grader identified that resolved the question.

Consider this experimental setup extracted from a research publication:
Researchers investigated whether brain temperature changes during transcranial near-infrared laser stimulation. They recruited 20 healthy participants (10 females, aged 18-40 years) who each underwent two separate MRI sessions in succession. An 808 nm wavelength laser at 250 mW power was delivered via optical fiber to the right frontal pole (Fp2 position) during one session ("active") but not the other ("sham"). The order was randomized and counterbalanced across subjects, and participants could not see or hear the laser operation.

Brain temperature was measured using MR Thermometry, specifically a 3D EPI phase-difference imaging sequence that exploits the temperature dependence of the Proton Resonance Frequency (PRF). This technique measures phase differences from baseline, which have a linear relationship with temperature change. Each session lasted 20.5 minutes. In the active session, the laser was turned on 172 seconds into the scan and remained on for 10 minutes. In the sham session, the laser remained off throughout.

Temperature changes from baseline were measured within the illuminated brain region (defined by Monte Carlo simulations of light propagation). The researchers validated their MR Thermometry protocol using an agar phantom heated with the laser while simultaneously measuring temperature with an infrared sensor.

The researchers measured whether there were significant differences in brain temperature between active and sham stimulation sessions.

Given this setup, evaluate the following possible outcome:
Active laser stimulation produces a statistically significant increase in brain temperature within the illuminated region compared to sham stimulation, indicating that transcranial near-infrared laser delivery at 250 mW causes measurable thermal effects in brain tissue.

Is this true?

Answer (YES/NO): NO